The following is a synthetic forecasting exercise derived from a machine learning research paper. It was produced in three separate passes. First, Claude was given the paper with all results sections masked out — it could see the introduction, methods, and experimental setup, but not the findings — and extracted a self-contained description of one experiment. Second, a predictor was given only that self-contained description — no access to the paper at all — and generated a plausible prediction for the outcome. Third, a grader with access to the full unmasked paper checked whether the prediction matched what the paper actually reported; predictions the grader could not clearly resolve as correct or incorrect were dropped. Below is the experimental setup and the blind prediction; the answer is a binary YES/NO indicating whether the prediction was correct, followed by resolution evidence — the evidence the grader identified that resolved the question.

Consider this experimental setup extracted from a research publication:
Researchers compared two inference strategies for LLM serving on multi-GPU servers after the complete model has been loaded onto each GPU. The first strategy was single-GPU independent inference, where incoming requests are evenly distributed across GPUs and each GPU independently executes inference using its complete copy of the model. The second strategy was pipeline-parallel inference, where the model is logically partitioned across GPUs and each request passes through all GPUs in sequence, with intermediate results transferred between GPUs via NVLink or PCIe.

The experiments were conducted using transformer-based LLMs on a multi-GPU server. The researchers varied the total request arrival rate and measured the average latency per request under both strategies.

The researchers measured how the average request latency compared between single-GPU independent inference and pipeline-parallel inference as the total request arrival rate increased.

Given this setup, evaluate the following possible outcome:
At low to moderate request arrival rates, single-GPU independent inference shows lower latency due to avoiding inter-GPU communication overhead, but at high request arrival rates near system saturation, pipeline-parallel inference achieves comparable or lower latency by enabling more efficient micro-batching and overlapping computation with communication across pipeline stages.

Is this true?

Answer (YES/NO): NO